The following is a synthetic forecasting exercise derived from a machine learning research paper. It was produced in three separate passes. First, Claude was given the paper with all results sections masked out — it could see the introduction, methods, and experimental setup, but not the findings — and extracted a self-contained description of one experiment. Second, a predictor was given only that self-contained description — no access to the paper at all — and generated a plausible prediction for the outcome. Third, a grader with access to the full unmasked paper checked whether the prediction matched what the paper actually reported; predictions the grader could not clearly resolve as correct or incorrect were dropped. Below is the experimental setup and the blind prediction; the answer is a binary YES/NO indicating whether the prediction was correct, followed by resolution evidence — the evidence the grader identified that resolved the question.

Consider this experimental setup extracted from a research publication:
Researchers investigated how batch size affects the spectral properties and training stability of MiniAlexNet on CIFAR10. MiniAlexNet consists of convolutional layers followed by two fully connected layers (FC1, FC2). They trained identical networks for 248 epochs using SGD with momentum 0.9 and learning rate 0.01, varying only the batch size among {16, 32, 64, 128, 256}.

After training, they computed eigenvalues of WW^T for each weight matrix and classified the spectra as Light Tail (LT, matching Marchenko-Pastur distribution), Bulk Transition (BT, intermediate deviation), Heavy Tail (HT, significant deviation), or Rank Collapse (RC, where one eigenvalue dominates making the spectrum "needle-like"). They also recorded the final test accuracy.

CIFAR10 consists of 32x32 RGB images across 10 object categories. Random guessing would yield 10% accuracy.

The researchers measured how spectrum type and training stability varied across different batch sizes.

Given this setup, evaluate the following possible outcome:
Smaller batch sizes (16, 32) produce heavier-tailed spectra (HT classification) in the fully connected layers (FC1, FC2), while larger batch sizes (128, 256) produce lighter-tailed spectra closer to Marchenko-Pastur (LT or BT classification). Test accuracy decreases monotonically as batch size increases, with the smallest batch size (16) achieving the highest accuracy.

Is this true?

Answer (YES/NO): NO